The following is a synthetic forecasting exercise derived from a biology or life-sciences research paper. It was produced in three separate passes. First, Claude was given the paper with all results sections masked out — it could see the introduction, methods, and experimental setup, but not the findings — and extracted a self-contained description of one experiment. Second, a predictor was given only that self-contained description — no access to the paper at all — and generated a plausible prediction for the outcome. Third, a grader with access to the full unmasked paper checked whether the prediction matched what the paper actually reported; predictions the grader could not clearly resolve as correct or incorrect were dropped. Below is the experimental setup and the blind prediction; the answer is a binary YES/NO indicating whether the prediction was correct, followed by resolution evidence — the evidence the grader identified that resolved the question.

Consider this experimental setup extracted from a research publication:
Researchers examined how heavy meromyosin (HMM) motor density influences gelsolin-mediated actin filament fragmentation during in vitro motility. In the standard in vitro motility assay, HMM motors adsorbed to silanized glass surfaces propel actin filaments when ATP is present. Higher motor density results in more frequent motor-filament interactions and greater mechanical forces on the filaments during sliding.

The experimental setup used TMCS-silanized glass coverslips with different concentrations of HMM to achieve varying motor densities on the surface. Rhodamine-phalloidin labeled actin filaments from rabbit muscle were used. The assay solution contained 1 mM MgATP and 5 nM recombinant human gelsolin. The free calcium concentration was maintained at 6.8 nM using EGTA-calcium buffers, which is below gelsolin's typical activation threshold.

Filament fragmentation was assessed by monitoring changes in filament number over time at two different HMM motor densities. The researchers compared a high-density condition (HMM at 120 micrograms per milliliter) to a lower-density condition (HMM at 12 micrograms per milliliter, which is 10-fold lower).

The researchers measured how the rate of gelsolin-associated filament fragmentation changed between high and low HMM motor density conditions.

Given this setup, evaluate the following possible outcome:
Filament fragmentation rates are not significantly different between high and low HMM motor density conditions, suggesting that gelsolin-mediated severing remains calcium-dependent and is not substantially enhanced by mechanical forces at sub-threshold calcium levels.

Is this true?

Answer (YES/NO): NO